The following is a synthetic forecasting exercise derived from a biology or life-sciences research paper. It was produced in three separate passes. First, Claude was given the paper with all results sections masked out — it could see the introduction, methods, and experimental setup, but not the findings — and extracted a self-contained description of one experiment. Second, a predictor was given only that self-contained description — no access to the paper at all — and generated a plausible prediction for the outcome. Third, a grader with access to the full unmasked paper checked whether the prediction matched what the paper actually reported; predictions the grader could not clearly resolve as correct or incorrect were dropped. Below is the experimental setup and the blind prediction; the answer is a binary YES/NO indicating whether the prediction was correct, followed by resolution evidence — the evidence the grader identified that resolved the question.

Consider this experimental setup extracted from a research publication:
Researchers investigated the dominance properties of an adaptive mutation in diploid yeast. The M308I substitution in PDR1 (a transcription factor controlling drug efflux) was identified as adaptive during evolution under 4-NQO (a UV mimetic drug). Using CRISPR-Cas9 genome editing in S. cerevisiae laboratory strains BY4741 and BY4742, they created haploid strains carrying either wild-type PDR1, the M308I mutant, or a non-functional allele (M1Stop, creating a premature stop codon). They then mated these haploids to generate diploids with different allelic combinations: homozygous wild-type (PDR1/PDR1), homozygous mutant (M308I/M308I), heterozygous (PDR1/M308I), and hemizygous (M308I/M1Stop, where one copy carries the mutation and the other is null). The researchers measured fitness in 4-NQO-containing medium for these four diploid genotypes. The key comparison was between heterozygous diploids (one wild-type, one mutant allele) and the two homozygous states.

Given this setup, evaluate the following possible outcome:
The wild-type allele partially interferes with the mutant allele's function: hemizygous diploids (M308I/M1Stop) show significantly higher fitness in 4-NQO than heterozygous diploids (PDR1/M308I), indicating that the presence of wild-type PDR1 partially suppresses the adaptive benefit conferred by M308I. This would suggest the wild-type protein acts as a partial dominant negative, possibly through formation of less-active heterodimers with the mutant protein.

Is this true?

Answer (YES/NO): YES